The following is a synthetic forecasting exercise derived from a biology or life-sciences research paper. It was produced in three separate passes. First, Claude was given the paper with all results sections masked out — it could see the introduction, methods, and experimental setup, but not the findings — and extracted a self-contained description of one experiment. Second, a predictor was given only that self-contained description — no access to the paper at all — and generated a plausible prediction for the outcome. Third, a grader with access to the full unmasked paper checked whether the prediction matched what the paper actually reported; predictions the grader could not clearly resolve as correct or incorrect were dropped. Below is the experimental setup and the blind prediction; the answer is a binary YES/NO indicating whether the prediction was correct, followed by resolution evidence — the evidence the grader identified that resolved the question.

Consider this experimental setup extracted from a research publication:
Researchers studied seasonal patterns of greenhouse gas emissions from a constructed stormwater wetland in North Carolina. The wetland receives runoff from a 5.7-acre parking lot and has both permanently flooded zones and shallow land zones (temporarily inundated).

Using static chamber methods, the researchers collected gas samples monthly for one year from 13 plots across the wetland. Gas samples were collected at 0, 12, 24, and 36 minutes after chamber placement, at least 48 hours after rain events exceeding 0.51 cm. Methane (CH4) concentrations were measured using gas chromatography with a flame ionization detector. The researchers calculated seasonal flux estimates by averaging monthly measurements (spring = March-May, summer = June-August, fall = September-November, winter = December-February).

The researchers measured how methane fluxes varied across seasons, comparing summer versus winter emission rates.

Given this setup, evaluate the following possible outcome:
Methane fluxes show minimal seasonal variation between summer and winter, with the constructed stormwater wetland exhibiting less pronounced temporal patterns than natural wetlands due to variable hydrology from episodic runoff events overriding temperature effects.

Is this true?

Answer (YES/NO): NO